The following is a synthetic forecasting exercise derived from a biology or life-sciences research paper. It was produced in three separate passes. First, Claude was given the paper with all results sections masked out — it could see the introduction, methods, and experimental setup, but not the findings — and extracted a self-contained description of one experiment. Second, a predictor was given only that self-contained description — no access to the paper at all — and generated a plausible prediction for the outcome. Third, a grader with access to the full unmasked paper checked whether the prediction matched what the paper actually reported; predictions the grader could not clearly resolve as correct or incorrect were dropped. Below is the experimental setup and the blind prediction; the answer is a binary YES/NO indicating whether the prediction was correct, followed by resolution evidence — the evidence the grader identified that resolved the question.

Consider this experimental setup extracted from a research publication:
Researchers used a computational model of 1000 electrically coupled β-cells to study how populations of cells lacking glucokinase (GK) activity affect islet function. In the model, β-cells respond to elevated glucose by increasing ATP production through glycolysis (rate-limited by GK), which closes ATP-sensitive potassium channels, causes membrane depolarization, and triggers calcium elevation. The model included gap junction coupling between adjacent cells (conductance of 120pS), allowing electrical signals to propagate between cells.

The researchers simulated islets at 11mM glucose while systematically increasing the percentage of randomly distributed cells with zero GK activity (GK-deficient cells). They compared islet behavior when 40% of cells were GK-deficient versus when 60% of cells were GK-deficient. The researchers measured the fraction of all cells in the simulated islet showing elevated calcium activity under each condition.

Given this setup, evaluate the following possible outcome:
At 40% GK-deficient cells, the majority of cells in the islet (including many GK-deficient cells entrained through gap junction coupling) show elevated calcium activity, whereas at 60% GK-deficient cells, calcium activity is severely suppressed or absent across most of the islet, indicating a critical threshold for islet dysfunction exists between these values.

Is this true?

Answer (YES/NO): YES